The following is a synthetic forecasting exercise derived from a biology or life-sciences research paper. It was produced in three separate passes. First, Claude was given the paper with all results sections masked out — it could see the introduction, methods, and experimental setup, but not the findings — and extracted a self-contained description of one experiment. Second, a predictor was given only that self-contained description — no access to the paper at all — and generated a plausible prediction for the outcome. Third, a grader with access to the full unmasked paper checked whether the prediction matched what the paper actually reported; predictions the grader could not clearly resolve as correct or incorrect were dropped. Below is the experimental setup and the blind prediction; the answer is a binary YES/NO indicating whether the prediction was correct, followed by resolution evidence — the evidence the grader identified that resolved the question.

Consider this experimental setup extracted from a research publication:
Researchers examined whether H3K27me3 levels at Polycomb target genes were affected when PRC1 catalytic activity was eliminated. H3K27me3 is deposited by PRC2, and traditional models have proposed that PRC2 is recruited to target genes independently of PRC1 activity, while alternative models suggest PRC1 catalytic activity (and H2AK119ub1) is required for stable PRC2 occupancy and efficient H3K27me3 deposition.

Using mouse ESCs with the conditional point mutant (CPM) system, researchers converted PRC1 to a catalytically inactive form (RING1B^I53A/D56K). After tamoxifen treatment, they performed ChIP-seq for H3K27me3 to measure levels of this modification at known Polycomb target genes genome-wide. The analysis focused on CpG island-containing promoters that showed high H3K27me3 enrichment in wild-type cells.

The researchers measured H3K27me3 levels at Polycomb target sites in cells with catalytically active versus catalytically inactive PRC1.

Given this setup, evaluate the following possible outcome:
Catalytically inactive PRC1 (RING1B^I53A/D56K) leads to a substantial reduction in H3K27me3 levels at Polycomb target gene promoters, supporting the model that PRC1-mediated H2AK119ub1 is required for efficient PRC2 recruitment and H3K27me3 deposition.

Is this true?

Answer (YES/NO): YES